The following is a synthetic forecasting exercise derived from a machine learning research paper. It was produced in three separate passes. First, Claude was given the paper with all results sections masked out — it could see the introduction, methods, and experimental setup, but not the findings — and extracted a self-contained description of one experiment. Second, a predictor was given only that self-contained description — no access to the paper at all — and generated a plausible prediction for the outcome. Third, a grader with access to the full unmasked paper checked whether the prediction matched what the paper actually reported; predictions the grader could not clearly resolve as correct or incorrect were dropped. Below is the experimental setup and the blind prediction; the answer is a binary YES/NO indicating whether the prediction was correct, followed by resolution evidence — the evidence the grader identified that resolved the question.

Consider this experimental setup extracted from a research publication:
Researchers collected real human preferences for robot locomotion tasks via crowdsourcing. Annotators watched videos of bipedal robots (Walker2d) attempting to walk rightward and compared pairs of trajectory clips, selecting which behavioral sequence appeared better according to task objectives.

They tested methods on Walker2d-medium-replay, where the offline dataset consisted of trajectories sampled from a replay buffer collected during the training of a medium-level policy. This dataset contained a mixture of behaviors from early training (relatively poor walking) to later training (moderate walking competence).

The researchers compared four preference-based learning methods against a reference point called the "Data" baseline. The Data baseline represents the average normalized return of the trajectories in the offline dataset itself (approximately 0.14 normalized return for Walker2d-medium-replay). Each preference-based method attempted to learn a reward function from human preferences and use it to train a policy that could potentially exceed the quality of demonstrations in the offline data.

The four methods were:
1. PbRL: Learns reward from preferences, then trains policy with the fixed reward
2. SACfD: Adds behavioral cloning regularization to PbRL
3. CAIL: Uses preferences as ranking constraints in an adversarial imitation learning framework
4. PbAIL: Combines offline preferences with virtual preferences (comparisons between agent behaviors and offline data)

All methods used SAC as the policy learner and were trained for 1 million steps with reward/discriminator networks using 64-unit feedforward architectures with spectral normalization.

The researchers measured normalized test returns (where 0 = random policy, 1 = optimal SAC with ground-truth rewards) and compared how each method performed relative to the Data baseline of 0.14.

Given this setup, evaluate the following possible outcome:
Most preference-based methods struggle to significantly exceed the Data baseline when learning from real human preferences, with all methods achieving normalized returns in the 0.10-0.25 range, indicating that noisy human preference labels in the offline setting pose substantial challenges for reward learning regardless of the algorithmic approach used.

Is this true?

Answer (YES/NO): NO